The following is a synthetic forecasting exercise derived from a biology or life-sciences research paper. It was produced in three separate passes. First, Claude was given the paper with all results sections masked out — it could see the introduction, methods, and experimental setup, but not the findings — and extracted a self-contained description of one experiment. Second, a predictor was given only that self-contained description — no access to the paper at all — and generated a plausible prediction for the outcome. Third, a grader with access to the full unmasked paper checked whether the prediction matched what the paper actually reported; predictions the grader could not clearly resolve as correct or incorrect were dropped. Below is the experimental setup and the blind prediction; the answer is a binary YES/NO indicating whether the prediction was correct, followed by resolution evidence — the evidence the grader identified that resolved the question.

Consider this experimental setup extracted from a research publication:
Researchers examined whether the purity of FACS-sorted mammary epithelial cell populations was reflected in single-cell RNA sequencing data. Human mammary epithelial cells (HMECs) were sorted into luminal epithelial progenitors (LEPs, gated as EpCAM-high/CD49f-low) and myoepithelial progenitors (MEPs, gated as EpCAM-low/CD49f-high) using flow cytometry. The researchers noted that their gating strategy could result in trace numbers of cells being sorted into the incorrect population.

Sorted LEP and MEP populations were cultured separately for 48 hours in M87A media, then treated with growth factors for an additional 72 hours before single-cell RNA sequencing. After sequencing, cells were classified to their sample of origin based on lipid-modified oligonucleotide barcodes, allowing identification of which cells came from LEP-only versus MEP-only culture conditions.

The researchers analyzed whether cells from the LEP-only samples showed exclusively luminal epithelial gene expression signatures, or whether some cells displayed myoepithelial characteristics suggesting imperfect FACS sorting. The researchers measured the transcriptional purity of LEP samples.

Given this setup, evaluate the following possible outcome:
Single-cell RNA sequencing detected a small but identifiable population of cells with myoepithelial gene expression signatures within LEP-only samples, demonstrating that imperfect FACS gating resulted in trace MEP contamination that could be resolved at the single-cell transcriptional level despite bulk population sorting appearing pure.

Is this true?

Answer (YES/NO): YES